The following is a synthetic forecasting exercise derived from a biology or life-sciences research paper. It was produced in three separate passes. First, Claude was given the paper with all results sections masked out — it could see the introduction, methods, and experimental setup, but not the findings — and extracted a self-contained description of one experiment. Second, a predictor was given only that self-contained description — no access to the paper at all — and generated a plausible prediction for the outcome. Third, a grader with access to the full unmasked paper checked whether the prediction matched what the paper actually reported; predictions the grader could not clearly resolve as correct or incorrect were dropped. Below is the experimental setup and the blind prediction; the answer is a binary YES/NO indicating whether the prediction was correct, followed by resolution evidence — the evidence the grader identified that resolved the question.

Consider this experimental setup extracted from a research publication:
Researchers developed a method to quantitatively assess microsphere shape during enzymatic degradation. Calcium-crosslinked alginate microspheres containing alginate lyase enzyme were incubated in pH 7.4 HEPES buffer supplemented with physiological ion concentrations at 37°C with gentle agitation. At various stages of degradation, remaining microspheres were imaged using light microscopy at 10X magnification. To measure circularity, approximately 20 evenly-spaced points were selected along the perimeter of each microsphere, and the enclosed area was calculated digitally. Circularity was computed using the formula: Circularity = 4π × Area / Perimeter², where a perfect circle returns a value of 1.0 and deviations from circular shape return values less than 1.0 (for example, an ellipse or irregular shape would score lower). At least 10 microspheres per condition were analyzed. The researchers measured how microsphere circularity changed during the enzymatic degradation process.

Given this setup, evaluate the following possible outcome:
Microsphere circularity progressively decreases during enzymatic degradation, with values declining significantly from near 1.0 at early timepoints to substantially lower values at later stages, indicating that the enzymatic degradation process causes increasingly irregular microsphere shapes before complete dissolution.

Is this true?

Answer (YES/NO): NO